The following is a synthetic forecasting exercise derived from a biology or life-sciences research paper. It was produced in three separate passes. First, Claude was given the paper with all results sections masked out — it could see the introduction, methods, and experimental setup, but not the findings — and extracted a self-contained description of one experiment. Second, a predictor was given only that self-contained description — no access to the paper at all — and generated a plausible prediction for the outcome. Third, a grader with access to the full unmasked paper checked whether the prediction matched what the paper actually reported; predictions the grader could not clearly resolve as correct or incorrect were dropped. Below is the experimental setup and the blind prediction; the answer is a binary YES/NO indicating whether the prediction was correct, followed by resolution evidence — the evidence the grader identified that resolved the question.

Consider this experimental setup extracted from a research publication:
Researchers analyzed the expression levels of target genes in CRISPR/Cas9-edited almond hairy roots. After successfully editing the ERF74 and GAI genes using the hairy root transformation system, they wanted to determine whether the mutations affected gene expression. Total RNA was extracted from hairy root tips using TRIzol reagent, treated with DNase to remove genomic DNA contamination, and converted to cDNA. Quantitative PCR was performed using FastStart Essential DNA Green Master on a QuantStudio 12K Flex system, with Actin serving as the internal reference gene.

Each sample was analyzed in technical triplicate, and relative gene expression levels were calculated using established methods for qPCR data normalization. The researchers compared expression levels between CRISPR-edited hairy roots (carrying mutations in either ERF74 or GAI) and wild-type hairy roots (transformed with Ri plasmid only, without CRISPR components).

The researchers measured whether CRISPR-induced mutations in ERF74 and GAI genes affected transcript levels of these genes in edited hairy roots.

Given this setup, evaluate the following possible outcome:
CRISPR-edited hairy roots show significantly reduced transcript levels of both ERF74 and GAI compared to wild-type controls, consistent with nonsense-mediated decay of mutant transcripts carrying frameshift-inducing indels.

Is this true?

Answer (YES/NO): NO